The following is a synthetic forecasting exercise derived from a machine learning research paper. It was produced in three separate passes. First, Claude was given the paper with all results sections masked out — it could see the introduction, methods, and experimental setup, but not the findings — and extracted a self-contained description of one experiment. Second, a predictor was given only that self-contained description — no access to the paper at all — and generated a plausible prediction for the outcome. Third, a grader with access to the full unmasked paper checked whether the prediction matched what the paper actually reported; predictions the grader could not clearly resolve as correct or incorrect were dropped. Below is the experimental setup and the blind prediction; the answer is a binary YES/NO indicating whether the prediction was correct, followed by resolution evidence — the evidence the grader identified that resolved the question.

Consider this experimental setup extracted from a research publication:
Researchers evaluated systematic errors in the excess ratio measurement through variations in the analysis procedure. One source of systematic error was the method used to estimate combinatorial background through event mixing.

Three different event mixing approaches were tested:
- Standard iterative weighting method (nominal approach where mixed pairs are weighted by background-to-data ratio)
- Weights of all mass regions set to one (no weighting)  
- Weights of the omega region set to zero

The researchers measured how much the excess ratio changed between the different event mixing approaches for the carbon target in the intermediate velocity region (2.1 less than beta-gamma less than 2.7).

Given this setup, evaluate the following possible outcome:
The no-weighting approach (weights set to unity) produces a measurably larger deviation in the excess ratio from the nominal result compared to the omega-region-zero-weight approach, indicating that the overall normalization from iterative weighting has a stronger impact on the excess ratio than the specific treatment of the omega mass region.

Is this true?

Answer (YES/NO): NO